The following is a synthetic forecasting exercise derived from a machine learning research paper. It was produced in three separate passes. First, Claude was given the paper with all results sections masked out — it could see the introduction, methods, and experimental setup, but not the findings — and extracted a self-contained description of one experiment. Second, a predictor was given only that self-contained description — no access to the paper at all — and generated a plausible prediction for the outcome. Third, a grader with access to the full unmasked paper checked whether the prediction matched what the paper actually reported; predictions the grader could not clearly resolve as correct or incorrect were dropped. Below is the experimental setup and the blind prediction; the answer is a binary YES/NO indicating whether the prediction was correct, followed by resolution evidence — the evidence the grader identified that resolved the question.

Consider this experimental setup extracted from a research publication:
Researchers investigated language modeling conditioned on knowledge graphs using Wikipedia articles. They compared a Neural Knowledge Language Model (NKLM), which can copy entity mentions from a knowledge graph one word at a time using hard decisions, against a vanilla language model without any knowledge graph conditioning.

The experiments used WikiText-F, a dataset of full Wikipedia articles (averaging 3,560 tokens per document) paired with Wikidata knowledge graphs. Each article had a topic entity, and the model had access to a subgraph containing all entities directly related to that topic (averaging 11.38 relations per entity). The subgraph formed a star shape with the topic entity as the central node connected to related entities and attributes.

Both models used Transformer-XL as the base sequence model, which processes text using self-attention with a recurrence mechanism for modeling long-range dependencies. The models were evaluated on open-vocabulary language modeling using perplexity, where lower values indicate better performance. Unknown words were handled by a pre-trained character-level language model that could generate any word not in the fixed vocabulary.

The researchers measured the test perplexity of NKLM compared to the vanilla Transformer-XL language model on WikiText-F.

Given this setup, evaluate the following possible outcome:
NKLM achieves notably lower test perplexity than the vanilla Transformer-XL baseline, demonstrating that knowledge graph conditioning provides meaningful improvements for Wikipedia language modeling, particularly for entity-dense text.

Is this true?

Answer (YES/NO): NO